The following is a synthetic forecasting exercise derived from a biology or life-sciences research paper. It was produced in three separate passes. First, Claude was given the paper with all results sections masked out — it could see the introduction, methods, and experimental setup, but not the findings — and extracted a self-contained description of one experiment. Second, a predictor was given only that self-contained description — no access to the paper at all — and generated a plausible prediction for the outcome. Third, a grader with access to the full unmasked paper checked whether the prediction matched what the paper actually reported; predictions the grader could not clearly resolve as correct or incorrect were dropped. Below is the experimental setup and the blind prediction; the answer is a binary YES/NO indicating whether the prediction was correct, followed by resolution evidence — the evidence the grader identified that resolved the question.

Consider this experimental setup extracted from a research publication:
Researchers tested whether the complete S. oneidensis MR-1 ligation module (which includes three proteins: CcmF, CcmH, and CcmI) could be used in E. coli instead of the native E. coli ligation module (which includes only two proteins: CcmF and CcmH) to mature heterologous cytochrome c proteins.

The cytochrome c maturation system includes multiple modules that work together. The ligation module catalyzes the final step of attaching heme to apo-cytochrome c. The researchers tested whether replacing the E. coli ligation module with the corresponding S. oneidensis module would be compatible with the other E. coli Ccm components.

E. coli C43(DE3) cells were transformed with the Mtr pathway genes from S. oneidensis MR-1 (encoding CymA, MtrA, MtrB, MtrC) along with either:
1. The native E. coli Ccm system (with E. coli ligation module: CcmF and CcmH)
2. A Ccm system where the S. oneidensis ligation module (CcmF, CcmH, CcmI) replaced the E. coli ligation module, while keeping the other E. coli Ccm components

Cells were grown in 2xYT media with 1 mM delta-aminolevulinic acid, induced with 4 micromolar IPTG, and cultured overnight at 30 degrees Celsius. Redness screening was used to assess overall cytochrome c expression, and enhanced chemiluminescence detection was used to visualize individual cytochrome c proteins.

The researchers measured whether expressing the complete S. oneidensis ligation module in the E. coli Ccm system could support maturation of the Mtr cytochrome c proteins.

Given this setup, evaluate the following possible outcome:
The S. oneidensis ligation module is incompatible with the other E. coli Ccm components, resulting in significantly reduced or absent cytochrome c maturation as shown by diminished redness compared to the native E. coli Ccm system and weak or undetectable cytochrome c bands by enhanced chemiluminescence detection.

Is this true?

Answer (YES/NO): YES